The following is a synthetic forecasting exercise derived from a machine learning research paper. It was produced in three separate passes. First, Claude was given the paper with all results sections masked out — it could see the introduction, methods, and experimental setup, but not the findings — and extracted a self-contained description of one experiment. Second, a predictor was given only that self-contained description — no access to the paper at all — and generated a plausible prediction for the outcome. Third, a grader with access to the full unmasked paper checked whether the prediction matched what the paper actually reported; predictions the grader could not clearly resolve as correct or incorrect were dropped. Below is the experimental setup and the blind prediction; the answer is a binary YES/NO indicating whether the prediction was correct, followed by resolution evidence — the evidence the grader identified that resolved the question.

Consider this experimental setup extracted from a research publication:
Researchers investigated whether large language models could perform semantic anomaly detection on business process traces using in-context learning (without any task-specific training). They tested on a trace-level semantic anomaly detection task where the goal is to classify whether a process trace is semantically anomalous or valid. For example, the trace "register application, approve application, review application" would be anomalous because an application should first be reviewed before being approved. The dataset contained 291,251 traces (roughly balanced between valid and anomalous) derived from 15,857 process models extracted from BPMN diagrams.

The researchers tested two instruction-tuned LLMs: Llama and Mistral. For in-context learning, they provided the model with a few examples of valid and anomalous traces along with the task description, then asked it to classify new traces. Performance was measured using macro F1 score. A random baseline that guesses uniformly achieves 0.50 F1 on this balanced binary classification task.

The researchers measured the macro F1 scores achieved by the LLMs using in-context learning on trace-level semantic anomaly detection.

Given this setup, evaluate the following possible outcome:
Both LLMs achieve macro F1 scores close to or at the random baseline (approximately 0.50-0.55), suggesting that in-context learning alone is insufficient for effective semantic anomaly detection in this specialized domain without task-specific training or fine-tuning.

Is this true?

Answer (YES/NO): YES